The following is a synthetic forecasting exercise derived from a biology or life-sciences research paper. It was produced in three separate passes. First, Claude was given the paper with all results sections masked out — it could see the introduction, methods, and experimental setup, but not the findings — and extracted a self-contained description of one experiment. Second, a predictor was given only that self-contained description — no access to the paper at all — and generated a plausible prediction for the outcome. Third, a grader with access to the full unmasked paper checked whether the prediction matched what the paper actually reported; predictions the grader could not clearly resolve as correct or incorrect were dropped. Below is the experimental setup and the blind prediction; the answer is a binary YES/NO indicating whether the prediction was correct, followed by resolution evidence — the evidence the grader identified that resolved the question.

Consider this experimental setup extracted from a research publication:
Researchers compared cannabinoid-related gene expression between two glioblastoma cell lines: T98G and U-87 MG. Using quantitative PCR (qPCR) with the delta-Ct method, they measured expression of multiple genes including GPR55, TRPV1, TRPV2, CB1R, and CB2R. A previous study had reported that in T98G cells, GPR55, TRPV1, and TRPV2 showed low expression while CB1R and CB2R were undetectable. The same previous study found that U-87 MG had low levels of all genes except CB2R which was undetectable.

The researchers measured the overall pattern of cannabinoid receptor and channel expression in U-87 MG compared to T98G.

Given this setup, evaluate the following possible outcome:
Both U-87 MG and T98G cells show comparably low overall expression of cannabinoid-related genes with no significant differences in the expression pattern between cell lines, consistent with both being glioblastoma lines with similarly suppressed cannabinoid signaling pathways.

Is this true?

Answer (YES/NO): NO